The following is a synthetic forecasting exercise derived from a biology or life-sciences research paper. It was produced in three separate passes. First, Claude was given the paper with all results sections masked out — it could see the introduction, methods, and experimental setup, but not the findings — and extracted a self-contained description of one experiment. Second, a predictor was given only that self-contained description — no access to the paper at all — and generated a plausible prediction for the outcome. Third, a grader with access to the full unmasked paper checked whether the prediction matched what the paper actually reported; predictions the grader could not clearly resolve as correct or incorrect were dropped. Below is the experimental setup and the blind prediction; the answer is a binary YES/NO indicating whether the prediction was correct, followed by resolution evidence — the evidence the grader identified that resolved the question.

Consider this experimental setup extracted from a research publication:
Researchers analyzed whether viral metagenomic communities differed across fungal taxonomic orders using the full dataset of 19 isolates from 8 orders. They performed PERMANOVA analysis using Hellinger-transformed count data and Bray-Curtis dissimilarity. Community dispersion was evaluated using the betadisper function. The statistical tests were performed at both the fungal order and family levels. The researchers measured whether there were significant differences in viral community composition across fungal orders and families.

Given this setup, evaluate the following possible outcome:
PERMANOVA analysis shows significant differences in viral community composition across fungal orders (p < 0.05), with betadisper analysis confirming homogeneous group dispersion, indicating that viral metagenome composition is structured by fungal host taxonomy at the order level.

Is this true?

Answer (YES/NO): NO